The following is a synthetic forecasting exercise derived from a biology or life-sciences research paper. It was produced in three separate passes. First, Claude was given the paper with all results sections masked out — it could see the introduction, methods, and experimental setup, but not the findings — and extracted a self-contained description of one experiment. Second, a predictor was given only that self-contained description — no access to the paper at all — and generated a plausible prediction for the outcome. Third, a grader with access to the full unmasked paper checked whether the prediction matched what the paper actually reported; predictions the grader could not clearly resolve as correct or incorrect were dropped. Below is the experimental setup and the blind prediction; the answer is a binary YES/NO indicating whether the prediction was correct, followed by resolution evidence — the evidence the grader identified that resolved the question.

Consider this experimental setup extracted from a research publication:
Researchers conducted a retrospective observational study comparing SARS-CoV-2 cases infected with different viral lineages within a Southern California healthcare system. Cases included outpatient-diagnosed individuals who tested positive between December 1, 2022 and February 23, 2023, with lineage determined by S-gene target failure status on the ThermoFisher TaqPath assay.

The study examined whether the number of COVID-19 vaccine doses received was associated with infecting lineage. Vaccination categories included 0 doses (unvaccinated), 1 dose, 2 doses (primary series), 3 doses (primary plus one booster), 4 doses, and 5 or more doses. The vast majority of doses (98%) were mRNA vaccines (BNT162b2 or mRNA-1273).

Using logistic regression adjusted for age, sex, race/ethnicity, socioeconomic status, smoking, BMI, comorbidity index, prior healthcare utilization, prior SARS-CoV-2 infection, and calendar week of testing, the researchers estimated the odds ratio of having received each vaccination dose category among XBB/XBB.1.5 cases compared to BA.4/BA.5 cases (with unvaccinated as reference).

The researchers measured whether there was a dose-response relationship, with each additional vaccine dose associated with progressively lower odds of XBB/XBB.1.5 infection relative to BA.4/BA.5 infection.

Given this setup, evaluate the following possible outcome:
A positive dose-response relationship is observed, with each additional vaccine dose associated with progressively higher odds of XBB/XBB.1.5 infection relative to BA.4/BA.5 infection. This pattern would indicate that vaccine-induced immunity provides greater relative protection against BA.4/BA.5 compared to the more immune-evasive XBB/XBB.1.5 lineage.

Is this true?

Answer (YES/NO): NO